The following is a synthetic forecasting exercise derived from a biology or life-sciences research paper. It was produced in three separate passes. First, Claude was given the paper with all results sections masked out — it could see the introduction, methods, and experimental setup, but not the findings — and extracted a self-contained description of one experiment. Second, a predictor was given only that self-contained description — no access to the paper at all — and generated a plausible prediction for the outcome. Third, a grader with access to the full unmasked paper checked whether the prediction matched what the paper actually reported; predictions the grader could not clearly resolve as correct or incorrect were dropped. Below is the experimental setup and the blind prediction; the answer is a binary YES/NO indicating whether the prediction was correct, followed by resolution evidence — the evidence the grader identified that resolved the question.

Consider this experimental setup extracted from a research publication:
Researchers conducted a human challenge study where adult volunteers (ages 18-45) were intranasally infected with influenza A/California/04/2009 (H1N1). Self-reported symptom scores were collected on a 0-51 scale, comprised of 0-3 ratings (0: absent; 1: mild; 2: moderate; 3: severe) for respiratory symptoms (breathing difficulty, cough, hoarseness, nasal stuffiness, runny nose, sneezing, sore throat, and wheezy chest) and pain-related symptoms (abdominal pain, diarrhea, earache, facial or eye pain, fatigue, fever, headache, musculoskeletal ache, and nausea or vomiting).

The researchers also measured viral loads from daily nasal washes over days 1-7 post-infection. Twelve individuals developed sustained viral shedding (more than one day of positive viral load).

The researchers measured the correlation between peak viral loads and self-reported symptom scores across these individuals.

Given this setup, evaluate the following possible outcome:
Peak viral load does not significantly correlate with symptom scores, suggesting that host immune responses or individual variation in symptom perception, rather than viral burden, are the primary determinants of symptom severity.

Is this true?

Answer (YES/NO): YES